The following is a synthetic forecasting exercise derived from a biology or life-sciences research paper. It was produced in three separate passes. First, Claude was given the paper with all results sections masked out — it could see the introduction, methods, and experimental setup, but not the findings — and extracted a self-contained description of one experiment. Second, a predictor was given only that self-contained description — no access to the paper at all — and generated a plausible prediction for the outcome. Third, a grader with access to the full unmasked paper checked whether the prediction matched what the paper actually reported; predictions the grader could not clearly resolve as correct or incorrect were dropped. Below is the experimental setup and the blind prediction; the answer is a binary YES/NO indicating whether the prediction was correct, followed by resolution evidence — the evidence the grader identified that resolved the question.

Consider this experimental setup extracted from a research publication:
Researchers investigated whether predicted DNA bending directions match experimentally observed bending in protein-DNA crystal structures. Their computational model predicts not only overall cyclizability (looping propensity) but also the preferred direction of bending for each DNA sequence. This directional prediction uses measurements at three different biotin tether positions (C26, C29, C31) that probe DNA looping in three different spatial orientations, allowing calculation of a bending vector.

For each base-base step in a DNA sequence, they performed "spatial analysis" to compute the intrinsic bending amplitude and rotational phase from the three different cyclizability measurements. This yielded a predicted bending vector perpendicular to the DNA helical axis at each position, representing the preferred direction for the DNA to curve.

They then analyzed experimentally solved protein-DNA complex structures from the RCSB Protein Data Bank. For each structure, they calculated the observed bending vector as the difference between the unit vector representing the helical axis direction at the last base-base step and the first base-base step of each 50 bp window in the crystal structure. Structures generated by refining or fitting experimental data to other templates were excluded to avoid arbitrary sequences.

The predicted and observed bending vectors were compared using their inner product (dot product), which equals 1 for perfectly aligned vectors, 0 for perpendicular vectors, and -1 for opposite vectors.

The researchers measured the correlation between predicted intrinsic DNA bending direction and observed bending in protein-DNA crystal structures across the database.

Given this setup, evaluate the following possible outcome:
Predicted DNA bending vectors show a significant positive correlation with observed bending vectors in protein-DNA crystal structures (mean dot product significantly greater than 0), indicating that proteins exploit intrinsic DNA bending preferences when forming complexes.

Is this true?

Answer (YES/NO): YES